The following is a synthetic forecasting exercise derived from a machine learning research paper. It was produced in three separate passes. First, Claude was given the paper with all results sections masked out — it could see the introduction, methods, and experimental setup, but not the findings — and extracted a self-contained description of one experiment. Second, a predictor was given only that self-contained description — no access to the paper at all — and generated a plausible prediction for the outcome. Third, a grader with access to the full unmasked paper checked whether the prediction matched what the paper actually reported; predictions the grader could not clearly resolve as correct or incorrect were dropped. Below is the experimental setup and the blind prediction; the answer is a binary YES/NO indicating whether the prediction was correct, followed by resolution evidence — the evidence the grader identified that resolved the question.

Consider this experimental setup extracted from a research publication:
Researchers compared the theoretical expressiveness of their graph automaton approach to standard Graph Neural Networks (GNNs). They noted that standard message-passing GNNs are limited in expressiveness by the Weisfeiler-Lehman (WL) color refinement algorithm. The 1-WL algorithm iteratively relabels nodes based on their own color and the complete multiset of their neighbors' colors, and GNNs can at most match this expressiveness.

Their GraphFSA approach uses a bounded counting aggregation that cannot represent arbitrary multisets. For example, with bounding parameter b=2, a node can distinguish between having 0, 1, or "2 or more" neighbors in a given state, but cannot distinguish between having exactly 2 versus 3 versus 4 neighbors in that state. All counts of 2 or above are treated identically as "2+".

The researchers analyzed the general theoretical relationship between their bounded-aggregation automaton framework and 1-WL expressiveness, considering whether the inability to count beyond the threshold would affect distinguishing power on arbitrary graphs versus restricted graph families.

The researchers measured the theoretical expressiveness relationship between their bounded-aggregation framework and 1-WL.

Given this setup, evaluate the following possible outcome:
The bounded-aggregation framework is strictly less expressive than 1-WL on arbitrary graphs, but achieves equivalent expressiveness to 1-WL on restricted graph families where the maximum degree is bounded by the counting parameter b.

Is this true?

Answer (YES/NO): YES